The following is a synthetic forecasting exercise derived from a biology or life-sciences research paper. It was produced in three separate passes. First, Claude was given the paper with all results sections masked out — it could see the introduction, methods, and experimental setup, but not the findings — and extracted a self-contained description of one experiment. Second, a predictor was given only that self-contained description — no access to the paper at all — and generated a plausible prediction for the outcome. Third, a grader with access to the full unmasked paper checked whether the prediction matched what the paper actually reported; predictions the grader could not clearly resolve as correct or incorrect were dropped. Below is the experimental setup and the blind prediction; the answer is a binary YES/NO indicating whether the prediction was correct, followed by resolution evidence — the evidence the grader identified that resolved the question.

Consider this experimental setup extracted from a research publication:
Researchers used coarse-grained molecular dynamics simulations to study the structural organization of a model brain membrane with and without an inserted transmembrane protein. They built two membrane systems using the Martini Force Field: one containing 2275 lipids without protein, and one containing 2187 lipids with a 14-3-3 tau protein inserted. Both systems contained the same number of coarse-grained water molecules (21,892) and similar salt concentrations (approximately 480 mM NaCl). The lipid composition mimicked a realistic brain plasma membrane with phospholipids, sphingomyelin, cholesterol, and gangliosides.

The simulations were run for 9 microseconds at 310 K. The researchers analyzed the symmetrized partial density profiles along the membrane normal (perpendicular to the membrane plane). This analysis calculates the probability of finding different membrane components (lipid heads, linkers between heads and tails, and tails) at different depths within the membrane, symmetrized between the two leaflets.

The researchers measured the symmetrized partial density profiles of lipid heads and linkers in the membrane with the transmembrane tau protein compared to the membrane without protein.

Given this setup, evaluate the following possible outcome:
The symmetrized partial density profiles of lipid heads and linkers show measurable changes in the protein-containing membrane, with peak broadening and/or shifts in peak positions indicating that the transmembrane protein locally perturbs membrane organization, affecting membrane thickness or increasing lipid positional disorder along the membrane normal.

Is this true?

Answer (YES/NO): NO